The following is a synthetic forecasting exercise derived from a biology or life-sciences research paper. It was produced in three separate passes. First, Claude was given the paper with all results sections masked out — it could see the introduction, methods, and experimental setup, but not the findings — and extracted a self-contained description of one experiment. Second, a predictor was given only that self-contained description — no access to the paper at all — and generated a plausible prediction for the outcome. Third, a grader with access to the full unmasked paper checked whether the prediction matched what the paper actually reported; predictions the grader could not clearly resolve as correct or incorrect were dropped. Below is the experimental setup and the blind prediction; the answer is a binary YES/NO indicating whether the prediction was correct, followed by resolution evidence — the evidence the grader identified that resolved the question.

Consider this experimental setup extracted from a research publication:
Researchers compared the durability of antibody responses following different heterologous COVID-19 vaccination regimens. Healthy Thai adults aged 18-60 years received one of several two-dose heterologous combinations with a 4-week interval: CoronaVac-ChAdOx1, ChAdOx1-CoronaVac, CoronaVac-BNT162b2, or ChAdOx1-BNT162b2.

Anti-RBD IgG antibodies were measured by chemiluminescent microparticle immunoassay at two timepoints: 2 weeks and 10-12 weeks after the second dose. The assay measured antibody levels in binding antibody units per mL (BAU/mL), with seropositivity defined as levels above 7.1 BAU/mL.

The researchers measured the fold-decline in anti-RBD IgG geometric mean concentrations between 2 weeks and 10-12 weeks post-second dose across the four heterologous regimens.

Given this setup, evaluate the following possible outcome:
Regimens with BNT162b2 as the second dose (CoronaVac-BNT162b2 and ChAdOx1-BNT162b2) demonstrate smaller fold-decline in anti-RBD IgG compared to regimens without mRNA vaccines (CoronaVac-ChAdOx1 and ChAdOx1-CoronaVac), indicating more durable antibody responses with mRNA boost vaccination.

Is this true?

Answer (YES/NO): NO